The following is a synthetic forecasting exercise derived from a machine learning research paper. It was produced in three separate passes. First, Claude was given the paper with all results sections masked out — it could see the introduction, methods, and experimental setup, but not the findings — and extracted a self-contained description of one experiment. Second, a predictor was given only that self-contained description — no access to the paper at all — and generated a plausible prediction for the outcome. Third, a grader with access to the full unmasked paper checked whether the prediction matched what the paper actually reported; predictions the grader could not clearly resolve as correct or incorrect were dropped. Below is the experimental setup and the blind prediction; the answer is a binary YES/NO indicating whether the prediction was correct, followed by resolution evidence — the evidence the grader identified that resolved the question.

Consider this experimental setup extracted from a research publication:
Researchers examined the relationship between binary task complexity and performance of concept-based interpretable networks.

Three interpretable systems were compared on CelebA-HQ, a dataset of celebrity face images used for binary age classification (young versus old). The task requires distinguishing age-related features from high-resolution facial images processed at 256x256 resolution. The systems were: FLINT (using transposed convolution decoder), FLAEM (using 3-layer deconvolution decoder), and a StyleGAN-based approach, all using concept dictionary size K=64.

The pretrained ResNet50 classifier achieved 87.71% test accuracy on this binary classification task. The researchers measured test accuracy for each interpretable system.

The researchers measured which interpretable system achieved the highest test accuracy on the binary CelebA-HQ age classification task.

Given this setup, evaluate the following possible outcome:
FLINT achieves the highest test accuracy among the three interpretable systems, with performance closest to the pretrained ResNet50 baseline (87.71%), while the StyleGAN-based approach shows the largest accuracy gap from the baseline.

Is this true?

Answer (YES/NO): NO